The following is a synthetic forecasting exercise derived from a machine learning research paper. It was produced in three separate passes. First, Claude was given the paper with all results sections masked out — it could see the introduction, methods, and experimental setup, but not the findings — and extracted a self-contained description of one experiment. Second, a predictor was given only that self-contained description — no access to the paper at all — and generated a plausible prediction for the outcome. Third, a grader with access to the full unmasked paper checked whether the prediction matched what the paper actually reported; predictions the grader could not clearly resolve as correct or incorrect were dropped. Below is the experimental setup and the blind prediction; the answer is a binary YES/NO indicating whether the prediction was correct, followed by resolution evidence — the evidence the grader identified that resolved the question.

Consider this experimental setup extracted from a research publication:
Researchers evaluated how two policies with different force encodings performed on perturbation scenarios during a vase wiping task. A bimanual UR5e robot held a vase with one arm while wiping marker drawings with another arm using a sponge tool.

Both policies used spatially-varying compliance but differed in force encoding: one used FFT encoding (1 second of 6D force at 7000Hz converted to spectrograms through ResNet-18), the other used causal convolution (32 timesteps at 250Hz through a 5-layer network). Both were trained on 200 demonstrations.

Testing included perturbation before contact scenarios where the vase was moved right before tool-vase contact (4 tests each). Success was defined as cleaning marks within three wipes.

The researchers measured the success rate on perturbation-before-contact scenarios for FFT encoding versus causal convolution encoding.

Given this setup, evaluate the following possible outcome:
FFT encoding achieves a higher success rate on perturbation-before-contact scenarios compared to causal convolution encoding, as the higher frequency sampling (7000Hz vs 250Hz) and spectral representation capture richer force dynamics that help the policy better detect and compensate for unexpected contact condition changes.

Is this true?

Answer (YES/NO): YES